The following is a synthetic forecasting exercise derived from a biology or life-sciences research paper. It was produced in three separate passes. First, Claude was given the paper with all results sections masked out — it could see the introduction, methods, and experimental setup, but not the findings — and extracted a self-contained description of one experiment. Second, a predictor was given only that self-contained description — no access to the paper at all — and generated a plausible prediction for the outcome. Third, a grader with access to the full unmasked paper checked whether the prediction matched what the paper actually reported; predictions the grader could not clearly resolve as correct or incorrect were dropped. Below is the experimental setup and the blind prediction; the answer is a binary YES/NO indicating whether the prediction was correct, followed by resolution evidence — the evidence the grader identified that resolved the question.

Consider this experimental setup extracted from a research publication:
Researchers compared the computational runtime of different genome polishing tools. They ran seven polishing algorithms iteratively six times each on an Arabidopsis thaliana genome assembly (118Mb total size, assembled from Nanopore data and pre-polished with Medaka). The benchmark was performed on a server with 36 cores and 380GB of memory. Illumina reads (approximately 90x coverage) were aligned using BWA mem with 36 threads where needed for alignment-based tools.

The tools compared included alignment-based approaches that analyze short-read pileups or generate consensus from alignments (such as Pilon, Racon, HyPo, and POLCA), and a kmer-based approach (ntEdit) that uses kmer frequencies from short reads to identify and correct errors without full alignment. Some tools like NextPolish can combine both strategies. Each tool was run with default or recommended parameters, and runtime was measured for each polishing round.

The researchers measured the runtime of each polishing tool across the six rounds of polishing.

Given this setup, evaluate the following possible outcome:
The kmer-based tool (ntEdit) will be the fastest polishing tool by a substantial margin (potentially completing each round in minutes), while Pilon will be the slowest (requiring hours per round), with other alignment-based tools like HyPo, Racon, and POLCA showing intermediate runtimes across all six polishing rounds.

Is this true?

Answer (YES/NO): NO